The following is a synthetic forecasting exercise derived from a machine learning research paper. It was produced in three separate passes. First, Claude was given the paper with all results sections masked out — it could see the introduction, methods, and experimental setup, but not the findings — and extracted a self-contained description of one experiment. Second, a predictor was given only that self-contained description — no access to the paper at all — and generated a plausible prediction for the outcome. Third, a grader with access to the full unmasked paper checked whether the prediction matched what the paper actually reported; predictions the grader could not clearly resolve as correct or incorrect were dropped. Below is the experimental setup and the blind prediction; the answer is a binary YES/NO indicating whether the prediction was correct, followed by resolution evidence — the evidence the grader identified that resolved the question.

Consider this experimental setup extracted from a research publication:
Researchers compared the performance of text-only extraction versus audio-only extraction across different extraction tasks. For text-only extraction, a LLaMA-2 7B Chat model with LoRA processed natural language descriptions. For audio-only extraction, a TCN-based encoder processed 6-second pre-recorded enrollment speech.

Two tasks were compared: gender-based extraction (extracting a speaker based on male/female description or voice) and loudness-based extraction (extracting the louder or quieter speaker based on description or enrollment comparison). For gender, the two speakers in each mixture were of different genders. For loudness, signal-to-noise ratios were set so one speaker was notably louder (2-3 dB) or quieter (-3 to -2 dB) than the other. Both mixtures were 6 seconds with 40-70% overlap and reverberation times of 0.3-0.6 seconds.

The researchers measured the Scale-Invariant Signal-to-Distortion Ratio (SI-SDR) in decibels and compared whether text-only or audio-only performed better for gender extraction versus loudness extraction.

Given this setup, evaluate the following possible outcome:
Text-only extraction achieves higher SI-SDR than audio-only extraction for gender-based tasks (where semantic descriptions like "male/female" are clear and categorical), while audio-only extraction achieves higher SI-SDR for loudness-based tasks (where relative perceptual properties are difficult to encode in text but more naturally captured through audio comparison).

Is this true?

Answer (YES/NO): NO